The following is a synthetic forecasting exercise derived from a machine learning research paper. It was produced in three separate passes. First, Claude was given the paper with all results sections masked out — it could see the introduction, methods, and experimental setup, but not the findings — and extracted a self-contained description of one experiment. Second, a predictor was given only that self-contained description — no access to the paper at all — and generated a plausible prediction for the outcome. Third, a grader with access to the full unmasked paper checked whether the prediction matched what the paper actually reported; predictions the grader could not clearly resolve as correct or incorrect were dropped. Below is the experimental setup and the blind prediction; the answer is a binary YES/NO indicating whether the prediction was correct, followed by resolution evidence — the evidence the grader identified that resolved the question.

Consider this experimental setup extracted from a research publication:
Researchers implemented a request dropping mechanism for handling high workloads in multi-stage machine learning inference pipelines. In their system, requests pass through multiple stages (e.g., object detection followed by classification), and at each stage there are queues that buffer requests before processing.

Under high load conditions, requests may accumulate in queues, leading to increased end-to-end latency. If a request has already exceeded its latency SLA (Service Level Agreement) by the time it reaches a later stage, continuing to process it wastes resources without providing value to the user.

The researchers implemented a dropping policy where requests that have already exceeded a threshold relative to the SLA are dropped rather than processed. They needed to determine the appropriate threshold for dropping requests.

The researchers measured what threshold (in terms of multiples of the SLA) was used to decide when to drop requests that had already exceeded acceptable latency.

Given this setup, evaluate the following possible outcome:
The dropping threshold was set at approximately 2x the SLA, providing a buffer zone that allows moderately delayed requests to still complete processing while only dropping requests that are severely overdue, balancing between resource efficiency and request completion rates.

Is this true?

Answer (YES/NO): YES